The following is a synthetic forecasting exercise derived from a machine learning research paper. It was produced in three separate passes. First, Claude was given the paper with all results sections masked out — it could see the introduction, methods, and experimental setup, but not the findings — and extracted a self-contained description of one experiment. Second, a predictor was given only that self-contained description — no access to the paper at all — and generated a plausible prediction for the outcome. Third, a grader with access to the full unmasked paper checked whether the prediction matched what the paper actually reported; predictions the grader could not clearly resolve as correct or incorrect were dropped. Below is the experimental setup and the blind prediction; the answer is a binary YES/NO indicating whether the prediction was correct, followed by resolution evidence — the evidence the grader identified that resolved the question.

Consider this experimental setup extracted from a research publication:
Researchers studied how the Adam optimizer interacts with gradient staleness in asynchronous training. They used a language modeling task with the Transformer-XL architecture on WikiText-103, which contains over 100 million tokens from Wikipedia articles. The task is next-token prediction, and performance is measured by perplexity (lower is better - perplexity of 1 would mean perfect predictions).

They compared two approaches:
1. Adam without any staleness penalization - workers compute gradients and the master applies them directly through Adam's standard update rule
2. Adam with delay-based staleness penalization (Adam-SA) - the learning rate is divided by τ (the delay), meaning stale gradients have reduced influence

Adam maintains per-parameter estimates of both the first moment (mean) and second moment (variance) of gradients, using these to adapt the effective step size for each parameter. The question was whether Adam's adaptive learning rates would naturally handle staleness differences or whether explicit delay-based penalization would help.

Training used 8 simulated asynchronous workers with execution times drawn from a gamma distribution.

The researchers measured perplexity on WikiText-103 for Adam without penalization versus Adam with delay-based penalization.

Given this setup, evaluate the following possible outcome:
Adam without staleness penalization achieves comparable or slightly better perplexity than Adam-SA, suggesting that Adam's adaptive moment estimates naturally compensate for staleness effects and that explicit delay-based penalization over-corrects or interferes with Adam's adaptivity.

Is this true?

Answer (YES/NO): NO